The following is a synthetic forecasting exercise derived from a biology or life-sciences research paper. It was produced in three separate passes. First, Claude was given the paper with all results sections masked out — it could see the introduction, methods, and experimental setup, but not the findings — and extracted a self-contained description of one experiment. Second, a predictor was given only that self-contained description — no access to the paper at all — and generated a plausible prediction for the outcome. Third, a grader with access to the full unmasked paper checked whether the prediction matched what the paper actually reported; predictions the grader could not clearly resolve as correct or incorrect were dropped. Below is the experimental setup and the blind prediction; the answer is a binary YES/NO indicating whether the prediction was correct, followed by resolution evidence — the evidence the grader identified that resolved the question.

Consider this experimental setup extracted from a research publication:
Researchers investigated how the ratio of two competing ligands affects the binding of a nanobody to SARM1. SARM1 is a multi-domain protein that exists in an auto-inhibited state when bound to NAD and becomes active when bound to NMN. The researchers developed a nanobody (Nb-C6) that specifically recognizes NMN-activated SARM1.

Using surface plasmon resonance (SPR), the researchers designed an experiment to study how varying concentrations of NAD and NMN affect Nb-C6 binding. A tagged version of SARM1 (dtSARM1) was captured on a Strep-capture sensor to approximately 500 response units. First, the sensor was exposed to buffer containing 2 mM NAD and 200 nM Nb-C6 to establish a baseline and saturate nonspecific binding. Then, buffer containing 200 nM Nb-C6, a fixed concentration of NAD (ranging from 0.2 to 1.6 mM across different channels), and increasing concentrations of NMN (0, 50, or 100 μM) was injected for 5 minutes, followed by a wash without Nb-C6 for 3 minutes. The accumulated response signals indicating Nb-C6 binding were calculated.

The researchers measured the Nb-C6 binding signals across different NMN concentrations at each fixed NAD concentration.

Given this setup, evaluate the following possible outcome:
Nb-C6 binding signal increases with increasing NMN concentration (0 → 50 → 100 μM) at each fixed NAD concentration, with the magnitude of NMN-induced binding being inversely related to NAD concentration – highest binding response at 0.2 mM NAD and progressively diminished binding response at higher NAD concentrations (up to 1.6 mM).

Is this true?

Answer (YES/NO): YES